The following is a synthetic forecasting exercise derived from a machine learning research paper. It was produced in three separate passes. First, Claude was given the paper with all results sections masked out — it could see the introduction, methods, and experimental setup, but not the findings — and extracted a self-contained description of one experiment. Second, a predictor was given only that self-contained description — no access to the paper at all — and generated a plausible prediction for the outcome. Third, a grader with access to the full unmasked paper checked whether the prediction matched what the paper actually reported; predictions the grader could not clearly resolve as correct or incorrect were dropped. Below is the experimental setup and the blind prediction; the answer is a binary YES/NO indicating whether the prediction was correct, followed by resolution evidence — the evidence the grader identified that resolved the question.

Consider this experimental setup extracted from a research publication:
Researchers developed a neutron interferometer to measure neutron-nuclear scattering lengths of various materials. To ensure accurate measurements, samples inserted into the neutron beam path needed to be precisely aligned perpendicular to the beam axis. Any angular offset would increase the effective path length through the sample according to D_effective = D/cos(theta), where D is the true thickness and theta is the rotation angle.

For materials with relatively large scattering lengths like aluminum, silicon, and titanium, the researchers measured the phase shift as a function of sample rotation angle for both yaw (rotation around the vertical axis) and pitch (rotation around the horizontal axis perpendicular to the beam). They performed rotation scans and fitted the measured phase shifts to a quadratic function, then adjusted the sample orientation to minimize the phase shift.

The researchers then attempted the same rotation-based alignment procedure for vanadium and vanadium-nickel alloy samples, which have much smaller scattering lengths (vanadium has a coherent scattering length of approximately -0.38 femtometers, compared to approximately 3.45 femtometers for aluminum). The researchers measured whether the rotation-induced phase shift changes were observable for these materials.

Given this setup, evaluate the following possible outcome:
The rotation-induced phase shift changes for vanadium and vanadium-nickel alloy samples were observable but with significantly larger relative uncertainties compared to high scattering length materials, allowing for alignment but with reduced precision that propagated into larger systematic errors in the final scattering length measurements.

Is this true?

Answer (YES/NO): NO